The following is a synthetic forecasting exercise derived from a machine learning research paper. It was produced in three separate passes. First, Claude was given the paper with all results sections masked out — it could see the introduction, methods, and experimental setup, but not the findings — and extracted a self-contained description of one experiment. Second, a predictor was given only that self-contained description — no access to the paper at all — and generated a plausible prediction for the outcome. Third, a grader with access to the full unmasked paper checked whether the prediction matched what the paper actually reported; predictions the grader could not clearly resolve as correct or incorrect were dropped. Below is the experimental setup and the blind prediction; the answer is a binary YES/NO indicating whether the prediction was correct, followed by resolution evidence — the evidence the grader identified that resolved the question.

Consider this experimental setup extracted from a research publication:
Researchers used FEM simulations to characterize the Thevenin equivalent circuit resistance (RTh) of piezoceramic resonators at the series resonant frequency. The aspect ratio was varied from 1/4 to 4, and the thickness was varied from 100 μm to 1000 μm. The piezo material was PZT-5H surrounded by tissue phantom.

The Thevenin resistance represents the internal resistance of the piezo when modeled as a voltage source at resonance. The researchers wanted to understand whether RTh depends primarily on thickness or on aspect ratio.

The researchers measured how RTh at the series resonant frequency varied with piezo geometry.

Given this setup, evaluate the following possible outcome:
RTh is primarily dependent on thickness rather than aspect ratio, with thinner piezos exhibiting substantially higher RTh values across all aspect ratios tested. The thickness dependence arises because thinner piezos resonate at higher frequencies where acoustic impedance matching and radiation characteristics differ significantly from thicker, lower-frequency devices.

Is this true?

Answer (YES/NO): NO